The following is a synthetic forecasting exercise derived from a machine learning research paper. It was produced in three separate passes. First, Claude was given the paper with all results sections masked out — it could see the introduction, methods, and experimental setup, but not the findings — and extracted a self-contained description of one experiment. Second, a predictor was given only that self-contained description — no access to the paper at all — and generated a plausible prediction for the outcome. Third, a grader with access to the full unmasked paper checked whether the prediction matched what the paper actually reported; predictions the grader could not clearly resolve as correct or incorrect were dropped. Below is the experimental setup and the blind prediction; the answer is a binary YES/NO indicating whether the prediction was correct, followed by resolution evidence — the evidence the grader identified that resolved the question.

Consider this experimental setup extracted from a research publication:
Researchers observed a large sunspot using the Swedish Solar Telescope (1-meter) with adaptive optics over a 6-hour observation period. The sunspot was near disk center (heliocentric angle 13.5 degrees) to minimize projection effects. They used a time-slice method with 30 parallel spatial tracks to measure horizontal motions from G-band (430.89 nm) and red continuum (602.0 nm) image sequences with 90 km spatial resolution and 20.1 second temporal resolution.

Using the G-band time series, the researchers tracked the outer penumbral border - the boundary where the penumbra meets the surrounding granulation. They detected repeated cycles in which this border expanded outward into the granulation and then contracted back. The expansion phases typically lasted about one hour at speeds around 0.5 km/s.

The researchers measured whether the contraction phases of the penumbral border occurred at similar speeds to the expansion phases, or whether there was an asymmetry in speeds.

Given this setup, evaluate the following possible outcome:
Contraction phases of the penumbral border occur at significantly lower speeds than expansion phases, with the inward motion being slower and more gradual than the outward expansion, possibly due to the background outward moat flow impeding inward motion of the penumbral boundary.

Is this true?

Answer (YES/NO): NO